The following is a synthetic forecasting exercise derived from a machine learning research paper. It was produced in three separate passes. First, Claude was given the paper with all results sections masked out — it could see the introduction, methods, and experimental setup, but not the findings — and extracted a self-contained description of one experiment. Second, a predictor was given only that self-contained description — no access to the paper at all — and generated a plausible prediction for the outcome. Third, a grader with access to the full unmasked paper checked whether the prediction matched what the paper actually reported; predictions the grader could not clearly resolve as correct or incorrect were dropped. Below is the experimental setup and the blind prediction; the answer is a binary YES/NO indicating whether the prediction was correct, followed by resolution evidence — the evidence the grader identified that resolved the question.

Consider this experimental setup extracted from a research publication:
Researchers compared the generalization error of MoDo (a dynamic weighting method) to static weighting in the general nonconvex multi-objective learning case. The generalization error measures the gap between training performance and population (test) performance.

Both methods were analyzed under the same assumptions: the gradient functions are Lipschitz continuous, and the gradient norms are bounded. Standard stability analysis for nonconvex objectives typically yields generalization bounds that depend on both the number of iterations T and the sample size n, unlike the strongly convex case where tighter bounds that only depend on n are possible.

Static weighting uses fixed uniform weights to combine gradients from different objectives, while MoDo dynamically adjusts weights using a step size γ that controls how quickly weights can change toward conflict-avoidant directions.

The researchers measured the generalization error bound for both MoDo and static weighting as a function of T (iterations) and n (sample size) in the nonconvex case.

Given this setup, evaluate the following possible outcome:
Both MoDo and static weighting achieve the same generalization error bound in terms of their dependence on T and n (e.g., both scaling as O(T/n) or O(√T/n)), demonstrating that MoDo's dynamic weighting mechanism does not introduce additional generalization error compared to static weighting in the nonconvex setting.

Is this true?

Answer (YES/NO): YES